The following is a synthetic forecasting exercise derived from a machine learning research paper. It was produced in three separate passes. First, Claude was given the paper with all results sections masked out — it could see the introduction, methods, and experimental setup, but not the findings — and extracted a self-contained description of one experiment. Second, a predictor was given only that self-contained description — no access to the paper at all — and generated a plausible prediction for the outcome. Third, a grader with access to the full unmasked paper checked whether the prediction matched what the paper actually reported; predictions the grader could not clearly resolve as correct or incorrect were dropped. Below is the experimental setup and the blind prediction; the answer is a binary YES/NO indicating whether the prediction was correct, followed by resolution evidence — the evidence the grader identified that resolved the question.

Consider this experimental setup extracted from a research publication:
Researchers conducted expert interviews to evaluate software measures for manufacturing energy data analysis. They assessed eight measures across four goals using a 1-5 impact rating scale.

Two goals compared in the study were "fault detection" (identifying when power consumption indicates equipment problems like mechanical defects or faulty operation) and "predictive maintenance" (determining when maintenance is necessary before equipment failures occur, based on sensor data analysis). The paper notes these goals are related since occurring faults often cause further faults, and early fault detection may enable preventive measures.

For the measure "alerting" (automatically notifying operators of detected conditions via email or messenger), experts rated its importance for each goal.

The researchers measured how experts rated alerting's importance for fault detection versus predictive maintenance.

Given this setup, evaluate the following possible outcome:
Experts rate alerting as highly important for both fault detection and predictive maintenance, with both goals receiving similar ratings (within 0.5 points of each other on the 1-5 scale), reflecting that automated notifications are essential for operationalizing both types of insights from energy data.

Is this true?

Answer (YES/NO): YES